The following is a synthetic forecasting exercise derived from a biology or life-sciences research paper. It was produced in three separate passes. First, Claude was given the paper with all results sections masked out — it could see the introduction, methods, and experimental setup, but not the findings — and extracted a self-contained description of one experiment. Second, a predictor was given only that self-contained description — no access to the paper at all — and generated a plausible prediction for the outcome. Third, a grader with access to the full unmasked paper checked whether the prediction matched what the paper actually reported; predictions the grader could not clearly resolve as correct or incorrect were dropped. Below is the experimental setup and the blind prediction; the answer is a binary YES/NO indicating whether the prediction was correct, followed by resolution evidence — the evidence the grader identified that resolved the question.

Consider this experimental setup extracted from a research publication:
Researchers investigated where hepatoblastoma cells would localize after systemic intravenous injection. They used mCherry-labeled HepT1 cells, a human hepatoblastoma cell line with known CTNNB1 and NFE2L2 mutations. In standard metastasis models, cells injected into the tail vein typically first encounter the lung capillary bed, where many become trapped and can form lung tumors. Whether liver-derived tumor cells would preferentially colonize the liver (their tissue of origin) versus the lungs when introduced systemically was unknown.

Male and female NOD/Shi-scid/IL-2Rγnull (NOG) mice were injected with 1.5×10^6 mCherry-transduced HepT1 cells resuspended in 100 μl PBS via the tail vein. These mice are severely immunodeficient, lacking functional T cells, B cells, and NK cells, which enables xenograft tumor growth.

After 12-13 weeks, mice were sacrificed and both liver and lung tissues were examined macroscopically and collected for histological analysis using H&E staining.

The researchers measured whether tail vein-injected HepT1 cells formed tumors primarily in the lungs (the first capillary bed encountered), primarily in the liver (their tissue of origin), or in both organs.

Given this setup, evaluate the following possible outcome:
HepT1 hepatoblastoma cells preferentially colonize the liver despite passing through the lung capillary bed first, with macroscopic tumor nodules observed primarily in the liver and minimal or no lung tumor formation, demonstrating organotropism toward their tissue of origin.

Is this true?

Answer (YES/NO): NO